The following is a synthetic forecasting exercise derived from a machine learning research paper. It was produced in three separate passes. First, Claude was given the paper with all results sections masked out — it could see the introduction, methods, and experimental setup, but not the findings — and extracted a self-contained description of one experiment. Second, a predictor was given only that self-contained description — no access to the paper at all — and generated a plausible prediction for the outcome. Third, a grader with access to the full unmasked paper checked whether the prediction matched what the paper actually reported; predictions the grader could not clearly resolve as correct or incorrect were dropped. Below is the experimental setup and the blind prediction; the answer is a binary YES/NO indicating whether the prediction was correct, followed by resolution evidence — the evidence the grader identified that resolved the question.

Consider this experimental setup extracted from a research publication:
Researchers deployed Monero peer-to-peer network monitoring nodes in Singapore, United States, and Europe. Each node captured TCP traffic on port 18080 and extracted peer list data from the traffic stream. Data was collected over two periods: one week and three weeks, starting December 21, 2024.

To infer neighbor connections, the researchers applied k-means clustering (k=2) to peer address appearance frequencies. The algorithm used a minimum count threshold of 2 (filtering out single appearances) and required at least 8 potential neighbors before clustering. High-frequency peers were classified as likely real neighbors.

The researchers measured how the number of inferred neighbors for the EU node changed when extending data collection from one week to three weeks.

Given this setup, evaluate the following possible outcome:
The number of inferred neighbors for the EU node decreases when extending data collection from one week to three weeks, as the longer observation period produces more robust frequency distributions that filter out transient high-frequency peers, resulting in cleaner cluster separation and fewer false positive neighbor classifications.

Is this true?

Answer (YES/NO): NO